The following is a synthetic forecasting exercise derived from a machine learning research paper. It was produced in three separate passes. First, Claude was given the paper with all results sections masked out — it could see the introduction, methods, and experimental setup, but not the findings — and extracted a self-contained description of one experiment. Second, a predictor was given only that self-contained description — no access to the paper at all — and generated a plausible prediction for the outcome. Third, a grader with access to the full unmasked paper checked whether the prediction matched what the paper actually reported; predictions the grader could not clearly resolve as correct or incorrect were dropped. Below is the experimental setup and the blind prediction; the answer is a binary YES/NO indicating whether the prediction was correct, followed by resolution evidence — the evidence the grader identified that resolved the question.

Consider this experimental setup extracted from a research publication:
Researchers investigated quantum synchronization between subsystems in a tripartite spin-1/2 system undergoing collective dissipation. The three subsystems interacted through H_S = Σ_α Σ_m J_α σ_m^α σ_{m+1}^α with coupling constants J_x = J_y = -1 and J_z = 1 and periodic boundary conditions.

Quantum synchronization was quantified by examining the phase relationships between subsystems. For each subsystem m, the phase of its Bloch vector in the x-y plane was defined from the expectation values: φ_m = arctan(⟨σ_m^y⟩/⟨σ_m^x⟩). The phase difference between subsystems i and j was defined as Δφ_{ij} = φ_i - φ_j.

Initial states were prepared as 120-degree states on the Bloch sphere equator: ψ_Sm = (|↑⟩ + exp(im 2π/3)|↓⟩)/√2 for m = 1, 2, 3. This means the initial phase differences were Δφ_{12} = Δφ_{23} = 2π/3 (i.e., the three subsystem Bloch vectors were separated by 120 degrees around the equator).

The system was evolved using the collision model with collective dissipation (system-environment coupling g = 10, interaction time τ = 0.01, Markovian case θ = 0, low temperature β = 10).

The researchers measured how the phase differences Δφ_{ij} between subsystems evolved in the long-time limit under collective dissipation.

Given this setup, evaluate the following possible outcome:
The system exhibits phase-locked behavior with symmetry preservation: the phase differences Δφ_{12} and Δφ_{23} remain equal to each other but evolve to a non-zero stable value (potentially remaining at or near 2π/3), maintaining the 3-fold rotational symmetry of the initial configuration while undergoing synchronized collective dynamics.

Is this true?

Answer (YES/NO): YES